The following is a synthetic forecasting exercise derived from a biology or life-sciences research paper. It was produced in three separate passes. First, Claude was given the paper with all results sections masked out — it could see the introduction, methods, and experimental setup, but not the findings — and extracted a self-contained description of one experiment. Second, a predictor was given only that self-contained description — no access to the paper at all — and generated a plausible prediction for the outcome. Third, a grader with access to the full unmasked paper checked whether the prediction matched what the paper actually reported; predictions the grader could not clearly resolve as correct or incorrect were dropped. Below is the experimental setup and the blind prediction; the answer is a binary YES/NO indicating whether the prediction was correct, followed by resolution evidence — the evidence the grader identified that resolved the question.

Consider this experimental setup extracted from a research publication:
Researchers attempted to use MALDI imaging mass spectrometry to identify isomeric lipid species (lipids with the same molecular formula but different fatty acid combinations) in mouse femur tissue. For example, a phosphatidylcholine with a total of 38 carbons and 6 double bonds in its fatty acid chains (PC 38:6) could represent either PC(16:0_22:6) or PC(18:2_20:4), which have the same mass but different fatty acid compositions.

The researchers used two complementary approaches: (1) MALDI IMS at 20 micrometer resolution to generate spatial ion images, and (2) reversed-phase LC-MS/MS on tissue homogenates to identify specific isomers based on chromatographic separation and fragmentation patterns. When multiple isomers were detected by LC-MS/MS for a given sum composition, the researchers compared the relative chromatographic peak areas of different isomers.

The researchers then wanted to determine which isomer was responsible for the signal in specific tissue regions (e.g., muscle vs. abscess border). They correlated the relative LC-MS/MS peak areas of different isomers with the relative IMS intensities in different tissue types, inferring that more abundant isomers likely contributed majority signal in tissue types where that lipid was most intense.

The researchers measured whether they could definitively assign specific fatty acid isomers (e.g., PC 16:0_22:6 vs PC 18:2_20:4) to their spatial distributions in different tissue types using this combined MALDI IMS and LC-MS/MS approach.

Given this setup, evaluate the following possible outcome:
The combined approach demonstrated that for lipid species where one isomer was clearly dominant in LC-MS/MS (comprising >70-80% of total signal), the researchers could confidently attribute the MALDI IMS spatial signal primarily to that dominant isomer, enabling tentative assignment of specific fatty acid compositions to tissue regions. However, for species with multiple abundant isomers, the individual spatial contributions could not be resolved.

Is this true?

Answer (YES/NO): NO